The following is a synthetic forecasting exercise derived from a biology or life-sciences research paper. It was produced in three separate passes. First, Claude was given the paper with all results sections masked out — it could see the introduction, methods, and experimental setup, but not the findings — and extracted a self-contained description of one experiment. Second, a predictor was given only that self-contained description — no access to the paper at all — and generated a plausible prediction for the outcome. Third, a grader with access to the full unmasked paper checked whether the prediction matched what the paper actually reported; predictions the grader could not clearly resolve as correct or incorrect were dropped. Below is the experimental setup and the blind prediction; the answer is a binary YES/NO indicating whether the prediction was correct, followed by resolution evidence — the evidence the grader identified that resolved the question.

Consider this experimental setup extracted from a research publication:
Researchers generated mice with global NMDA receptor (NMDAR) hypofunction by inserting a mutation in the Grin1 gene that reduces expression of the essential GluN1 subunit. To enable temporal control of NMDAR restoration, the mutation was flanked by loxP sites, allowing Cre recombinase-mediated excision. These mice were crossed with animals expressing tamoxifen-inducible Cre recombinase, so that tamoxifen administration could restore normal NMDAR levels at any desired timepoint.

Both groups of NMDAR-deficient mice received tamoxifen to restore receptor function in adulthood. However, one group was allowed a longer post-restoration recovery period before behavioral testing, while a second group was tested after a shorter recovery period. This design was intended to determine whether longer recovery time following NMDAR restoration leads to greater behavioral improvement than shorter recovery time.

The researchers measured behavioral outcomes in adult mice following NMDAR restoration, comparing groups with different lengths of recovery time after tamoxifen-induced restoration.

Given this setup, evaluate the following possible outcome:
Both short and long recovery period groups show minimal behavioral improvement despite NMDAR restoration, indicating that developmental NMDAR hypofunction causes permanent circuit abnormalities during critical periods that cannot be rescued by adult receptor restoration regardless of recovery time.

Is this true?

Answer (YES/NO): NO